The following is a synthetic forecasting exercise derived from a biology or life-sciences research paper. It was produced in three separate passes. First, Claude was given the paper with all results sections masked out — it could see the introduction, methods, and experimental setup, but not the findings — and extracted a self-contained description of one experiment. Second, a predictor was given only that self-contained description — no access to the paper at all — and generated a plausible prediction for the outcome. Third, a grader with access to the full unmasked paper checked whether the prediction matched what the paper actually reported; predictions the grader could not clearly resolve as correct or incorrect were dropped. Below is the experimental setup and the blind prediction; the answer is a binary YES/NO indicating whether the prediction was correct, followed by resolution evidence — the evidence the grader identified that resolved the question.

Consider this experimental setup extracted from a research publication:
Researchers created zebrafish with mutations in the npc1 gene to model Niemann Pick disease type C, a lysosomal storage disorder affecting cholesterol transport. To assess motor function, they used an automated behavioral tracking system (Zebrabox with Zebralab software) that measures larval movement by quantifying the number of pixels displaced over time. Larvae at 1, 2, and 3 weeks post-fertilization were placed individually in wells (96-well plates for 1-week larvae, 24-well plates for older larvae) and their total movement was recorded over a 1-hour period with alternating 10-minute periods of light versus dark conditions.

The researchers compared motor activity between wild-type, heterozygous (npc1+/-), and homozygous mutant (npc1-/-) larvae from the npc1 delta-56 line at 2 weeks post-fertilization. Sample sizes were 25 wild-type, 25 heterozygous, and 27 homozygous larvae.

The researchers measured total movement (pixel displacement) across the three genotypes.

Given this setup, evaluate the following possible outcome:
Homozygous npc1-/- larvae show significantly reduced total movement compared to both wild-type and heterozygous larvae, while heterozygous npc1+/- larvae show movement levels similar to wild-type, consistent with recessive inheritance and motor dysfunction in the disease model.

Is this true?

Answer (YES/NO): YES